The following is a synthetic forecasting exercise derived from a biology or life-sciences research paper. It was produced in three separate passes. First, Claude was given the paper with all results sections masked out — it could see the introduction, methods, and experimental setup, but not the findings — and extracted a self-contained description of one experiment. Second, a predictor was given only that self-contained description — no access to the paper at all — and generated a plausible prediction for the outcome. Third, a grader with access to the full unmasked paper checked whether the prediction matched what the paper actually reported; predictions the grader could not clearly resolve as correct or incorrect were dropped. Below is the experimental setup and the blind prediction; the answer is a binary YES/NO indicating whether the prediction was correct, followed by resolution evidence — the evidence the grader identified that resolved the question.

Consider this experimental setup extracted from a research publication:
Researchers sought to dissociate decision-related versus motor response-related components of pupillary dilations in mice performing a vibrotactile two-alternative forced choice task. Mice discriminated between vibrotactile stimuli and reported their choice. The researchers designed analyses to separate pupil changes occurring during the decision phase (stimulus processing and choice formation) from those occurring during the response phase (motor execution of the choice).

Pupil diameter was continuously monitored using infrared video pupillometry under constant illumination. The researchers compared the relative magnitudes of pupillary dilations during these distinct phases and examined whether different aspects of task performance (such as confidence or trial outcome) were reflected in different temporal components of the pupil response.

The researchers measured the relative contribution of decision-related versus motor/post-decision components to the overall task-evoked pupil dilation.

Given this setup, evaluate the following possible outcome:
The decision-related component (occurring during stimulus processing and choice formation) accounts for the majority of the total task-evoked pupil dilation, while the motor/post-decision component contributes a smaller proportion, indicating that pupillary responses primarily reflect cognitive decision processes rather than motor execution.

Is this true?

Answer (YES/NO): NO